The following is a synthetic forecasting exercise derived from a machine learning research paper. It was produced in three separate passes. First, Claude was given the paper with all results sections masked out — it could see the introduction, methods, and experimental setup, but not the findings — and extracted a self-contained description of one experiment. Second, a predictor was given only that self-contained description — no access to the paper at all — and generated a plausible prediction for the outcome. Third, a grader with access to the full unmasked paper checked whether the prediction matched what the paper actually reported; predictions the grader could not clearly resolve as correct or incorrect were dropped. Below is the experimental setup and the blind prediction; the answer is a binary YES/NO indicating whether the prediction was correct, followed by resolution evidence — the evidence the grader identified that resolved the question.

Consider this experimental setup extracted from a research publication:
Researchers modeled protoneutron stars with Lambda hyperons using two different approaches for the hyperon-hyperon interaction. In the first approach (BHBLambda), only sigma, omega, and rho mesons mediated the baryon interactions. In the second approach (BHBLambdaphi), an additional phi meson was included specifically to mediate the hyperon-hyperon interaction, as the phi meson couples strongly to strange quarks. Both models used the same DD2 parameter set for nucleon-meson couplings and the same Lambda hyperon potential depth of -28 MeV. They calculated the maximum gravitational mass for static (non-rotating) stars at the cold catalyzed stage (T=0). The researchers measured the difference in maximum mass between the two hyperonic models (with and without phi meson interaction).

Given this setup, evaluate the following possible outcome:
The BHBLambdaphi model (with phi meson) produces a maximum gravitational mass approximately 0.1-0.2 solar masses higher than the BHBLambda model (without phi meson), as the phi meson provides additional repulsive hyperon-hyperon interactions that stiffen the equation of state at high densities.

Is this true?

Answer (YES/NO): YES